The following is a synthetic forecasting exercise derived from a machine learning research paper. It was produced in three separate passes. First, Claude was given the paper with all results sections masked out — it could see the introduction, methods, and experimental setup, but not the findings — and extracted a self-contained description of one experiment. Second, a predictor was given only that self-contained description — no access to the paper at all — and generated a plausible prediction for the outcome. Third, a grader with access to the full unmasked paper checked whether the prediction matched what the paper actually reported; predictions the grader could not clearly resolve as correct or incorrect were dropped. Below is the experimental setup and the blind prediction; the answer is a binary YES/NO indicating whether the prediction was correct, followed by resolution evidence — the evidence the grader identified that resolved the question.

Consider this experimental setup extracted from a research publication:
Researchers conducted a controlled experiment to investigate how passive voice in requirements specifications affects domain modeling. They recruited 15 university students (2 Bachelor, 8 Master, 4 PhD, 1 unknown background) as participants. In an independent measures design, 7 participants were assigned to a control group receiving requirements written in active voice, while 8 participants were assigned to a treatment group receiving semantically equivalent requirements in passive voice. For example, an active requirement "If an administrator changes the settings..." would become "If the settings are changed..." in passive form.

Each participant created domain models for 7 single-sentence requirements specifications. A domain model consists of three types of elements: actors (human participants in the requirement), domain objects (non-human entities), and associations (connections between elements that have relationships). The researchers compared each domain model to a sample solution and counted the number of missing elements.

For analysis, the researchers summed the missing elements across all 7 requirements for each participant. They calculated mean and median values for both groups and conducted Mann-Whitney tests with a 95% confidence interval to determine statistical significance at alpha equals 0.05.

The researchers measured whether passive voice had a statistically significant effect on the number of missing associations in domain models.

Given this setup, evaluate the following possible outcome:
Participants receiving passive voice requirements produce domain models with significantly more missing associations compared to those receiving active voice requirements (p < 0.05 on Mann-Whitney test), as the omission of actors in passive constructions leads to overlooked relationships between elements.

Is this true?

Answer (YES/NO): YES